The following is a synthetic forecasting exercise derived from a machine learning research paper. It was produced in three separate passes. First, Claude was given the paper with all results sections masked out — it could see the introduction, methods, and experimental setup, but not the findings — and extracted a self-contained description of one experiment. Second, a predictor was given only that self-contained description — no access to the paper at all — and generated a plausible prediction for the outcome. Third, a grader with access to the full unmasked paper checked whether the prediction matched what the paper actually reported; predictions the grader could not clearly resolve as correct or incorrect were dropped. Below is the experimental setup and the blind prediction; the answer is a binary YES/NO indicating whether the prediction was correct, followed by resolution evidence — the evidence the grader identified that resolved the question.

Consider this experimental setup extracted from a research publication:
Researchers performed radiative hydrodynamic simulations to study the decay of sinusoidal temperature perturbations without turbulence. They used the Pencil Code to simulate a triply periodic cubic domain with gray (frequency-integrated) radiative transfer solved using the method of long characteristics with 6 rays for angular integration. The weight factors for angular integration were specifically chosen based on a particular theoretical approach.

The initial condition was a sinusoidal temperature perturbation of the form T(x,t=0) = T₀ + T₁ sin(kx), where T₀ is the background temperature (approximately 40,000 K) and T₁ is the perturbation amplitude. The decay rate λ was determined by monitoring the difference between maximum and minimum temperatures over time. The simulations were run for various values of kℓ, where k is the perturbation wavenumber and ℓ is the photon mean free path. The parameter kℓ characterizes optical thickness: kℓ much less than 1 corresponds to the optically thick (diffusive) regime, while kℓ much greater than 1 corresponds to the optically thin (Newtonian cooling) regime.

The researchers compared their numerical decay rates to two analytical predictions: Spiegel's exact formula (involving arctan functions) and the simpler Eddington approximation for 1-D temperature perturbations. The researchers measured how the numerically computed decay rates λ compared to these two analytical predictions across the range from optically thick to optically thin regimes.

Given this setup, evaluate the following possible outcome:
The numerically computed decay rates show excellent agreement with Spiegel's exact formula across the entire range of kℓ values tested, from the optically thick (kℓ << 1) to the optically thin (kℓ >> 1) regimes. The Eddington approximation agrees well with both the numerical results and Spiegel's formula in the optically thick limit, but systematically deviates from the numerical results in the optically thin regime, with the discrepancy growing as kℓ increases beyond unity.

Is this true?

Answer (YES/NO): NO